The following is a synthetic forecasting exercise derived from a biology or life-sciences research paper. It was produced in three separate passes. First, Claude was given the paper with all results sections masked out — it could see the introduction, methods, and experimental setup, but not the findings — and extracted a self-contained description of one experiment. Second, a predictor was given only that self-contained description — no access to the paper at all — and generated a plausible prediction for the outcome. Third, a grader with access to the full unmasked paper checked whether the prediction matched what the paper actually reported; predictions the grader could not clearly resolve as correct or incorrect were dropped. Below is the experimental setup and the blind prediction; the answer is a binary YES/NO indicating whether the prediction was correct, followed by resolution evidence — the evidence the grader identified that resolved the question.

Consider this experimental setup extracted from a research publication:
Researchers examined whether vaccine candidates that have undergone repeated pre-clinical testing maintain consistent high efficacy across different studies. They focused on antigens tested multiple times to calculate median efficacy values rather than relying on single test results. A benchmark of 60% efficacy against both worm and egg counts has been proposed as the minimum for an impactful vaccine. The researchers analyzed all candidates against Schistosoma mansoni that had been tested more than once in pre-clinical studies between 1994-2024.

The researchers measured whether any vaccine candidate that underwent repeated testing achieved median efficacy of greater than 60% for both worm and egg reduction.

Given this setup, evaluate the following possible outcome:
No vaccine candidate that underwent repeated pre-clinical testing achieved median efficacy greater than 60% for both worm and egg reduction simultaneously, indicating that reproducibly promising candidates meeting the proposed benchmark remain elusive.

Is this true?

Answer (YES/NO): YES